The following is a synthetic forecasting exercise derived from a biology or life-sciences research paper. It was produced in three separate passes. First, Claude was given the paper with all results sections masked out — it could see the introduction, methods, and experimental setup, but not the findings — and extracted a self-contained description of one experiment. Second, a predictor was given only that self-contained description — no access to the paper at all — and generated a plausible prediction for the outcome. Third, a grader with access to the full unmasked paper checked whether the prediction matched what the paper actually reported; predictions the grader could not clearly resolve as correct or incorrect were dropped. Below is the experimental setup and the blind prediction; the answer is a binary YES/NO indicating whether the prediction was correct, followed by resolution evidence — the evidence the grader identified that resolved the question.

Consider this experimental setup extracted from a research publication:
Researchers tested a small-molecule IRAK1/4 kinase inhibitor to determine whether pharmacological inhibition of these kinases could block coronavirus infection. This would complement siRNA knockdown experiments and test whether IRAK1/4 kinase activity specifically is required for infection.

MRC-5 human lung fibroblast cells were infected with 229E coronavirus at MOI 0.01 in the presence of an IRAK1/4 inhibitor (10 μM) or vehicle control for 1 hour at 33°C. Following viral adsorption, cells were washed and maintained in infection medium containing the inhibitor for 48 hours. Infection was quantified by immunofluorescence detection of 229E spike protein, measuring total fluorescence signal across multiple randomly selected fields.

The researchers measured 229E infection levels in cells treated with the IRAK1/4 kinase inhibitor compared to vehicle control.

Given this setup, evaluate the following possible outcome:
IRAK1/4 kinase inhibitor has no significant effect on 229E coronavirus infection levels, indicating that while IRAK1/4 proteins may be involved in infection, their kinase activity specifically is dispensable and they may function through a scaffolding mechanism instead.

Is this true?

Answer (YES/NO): NO